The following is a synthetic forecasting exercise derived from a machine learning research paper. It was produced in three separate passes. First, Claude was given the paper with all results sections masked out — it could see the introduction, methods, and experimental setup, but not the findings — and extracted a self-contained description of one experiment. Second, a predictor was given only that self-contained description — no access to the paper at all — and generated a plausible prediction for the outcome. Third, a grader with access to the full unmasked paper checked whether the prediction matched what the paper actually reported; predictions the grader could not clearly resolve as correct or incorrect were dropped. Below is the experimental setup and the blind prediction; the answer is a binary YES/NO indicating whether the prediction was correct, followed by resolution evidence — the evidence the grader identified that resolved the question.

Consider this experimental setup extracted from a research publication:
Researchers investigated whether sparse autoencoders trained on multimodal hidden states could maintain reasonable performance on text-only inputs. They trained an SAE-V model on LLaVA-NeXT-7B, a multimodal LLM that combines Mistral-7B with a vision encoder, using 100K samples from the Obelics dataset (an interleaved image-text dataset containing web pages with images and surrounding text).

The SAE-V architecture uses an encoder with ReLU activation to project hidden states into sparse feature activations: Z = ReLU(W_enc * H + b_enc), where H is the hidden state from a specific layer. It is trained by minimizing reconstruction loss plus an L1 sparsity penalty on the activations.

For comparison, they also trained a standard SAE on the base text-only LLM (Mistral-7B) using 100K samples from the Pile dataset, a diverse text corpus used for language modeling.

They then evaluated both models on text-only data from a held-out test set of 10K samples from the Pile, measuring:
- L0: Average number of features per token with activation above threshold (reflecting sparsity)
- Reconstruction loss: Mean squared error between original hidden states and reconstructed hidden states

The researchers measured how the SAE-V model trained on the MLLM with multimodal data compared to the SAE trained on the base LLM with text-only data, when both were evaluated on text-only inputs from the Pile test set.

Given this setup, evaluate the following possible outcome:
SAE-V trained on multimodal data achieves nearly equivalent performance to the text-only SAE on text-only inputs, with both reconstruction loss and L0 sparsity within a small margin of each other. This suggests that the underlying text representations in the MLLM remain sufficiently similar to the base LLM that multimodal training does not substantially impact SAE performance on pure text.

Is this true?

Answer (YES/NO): NO